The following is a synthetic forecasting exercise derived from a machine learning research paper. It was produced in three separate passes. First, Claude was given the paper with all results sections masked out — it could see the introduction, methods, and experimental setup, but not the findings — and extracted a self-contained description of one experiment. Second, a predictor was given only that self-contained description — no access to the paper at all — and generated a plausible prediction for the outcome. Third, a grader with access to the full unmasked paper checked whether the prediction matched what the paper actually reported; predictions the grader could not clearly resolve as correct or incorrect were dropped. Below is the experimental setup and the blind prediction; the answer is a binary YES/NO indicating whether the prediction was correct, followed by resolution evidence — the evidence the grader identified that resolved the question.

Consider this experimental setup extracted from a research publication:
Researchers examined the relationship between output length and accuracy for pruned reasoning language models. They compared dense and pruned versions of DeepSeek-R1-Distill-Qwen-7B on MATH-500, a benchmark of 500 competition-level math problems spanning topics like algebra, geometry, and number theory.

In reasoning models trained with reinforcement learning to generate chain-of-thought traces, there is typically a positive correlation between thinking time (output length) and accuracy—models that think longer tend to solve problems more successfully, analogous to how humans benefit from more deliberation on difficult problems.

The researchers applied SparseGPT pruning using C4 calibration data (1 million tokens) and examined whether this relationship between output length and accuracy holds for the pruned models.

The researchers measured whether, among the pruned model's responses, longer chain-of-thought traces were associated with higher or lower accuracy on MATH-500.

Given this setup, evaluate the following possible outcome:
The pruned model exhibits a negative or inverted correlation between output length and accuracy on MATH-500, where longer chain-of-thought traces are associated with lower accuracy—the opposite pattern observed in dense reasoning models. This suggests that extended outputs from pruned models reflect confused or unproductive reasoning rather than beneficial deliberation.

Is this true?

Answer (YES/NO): YES